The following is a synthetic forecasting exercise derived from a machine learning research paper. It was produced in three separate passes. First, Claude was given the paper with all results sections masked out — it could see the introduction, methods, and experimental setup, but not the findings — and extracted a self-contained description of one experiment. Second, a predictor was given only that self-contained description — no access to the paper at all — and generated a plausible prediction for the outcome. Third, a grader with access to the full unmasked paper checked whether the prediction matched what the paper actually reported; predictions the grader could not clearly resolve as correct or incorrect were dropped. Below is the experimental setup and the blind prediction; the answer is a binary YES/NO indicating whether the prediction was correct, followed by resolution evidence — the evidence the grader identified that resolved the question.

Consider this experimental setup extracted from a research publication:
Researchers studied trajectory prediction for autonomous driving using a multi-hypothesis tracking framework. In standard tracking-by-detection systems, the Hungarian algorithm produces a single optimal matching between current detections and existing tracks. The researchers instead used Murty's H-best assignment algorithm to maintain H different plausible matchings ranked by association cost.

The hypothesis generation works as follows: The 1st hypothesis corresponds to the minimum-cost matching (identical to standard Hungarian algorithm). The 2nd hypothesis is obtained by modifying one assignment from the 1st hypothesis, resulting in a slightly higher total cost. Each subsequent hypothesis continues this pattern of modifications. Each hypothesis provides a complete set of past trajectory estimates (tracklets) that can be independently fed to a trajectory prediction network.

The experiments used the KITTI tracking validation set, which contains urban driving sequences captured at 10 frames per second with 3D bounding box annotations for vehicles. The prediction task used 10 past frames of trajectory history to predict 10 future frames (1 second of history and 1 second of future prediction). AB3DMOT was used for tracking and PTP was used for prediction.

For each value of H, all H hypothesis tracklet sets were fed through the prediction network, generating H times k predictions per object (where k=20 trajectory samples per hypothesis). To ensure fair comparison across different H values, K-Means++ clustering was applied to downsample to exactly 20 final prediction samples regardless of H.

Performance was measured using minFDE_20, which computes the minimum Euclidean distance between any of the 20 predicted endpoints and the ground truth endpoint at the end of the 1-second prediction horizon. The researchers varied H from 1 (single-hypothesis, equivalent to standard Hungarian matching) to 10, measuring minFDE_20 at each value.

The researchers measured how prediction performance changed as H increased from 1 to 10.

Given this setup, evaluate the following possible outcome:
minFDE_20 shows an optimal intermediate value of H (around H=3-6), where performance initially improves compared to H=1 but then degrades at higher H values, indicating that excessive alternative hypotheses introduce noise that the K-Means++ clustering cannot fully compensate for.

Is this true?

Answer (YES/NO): NO